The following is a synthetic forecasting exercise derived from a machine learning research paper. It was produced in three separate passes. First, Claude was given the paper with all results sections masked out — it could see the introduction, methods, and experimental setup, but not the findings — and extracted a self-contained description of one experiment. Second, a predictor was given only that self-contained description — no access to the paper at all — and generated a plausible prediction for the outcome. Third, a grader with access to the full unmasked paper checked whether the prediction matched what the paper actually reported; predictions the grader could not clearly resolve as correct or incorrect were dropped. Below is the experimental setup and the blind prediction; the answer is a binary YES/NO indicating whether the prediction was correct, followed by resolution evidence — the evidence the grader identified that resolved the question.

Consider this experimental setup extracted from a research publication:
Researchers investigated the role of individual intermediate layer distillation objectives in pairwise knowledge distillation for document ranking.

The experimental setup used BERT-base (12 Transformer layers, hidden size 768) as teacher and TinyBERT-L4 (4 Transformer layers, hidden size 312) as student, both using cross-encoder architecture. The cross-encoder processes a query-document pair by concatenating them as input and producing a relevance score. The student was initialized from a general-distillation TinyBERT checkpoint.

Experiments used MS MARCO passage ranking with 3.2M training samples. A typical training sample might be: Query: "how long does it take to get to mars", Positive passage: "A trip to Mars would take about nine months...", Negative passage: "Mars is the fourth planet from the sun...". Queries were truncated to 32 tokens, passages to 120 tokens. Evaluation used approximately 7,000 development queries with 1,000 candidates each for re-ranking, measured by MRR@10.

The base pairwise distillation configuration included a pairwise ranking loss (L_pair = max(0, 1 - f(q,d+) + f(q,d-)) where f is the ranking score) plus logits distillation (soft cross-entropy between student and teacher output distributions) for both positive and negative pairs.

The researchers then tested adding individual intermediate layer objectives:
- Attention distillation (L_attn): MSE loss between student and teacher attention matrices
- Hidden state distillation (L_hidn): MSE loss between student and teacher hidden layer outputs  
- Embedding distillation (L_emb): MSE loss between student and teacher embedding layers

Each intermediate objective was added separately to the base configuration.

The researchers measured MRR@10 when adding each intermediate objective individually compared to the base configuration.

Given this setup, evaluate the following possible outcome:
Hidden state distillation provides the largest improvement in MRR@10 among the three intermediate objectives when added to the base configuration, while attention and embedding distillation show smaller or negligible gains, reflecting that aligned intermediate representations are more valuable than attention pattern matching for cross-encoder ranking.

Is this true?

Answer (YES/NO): NO